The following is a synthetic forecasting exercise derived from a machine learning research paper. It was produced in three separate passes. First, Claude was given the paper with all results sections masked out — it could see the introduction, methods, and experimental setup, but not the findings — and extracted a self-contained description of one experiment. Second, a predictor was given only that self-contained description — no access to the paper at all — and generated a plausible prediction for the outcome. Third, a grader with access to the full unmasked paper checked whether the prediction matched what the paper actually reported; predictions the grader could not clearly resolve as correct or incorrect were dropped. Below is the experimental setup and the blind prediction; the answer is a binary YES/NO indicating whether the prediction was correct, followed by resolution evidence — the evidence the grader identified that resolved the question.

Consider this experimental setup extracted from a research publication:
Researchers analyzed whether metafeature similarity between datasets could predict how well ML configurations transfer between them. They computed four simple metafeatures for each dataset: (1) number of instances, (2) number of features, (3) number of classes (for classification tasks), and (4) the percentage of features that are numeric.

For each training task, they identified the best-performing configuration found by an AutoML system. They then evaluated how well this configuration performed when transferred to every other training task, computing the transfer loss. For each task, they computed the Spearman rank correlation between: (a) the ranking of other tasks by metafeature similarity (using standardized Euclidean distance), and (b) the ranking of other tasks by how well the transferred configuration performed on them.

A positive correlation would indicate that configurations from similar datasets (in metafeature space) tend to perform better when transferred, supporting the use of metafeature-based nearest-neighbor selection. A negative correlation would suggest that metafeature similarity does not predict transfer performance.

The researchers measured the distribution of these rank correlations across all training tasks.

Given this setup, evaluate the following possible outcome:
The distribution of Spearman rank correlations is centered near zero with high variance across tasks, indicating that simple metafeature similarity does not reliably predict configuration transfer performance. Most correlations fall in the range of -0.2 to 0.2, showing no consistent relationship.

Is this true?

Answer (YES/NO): NO